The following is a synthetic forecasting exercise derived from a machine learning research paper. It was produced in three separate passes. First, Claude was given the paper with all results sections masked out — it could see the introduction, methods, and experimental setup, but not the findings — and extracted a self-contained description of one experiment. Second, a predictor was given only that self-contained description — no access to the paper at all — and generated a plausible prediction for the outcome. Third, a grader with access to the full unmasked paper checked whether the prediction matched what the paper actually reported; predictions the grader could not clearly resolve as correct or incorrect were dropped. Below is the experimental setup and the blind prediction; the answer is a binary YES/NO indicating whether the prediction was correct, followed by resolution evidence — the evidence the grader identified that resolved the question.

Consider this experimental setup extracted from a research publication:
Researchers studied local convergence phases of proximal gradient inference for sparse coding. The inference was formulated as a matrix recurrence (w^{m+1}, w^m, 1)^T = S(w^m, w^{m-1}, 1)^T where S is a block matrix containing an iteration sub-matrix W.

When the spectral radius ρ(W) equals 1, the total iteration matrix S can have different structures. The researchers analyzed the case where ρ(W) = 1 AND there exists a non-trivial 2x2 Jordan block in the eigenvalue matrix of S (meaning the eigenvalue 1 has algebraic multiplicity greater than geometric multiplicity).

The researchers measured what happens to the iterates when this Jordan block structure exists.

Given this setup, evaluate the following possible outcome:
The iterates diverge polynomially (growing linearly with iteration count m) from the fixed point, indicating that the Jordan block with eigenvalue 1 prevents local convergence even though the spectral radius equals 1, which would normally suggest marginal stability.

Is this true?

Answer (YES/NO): YES